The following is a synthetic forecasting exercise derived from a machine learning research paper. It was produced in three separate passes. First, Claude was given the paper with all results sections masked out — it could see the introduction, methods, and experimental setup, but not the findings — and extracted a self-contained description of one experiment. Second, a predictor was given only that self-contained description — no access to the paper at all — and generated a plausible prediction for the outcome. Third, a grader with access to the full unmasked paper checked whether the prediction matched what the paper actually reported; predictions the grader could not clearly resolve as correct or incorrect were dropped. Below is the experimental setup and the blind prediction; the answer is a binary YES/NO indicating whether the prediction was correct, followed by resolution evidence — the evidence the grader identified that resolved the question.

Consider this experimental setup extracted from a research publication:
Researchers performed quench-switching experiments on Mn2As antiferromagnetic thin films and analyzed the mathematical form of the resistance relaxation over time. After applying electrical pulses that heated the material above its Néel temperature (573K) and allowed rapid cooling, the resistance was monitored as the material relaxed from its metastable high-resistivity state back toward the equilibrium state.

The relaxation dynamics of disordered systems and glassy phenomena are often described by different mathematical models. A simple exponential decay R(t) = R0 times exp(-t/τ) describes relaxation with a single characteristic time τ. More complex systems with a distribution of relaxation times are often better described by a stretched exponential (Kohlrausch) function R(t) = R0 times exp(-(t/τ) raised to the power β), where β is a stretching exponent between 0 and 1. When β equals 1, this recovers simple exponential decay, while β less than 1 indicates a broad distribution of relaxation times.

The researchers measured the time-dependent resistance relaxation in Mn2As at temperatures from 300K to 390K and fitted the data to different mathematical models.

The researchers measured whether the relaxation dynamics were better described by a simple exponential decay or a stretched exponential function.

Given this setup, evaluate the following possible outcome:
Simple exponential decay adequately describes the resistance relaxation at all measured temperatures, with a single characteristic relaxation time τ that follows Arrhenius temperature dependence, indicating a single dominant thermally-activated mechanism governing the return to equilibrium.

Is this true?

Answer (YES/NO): NO